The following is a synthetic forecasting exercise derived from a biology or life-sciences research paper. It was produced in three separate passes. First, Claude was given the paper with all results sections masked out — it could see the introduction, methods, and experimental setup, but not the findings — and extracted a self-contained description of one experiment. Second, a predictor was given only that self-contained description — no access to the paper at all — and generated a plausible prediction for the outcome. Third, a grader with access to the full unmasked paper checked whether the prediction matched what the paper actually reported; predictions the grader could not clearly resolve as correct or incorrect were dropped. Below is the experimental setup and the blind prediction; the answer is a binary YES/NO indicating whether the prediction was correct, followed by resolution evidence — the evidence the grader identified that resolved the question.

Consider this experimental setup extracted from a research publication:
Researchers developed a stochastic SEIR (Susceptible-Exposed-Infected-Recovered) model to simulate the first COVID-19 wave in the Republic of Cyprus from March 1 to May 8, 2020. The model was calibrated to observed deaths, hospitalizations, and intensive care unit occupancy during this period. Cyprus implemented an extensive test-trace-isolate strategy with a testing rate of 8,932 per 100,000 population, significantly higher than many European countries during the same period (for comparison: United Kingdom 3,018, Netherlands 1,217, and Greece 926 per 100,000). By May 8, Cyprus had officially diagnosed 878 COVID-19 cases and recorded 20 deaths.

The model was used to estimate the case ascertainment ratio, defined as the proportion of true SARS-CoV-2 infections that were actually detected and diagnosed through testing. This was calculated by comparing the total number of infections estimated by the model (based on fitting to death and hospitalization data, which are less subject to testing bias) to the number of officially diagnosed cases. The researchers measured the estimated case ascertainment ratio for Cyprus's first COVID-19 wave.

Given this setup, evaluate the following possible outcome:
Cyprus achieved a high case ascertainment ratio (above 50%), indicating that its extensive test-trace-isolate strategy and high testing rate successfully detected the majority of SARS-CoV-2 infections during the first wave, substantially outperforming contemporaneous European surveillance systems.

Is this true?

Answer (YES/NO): NO